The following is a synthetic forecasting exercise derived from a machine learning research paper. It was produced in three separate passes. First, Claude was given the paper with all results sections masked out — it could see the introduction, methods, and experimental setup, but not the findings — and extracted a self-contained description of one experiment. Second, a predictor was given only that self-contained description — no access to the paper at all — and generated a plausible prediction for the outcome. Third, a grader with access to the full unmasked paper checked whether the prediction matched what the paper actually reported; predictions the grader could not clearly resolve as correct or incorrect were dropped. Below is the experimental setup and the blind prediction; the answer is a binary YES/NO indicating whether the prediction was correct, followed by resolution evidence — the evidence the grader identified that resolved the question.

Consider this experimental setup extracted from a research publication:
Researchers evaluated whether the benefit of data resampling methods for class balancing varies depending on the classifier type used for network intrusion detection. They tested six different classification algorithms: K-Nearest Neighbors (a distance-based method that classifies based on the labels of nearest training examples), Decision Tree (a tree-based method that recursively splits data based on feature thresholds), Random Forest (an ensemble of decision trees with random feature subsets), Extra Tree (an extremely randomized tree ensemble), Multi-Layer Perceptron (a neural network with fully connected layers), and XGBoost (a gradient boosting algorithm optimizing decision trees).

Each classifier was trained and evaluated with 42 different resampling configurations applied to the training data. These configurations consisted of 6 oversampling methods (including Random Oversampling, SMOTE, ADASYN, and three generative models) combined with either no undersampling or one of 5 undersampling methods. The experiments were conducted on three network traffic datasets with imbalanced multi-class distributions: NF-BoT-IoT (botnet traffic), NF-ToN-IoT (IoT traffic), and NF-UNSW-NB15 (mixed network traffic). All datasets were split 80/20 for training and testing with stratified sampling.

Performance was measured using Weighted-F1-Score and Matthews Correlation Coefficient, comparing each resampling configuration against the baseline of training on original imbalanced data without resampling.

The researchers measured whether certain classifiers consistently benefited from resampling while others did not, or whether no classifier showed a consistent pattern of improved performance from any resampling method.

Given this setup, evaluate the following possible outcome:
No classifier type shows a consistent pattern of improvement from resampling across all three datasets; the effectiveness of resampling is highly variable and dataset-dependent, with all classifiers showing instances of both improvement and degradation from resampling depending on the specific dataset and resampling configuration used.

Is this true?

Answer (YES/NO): YES